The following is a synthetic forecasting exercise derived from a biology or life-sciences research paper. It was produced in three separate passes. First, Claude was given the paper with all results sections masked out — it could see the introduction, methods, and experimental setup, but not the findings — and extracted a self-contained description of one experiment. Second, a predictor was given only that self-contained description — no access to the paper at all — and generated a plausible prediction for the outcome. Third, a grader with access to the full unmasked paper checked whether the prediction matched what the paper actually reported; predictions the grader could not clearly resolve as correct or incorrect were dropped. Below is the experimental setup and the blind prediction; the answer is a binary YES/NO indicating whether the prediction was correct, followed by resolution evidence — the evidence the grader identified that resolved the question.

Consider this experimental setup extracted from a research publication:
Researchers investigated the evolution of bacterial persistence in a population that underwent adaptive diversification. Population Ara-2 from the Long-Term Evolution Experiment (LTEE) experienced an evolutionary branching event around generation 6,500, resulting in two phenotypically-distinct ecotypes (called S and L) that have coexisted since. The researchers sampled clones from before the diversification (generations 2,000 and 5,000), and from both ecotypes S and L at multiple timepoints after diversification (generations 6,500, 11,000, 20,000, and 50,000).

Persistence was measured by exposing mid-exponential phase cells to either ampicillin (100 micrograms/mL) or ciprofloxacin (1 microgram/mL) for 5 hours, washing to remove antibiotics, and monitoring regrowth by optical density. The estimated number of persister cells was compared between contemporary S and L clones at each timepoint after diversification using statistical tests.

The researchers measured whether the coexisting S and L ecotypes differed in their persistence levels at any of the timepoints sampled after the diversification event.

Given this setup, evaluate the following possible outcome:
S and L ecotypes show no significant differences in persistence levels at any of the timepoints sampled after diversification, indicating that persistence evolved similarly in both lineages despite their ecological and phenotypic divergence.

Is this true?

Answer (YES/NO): NO